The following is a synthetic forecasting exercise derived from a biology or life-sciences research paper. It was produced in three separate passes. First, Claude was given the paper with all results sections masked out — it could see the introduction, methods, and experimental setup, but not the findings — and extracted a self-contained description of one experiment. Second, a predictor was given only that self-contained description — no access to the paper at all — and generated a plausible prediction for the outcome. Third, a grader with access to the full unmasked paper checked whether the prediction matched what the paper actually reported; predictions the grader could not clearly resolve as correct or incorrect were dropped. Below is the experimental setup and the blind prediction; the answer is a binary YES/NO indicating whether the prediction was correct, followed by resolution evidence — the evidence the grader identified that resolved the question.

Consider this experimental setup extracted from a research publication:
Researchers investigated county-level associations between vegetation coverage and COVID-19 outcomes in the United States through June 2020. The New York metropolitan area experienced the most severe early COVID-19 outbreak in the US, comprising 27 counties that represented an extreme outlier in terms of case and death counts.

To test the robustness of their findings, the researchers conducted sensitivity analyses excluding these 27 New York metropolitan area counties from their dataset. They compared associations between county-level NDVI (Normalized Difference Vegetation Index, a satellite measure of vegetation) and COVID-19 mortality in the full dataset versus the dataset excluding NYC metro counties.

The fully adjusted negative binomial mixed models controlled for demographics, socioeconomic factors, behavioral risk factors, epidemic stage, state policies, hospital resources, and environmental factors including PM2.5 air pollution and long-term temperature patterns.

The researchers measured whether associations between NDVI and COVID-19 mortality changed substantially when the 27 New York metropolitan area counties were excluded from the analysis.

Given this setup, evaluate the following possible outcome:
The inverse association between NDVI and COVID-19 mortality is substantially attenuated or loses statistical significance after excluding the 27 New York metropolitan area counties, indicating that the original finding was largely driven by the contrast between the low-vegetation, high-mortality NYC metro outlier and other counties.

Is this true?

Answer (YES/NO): NO